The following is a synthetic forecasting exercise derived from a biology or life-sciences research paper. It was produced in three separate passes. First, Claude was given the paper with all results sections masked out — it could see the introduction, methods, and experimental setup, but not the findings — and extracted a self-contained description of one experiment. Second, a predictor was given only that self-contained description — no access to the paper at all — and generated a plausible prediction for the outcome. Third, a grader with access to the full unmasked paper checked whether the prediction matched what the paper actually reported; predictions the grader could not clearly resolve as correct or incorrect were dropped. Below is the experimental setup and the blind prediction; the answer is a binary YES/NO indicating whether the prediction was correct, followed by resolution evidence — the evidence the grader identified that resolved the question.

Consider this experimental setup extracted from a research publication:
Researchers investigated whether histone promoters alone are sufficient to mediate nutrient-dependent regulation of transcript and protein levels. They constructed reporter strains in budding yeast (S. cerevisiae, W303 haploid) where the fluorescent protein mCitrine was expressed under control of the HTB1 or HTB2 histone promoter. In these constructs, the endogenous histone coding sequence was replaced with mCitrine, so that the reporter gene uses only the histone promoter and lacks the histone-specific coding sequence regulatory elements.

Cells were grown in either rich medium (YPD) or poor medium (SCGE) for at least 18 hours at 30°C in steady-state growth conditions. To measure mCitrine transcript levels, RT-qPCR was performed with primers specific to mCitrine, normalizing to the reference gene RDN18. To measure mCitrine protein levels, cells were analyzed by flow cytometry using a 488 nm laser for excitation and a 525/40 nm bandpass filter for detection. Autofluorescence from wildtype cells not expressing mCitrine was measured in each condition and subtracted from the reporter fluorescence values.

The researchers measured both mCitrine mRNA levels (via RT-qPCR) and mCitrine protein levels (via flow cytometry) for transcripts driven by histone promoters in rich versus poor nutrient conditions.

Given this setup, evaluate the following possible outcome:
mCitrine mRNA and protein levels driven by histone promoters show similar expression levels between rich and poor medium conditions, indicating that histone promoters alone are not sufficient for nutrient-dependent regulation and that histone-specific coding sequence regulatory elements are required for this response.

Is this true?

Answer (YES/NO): NO